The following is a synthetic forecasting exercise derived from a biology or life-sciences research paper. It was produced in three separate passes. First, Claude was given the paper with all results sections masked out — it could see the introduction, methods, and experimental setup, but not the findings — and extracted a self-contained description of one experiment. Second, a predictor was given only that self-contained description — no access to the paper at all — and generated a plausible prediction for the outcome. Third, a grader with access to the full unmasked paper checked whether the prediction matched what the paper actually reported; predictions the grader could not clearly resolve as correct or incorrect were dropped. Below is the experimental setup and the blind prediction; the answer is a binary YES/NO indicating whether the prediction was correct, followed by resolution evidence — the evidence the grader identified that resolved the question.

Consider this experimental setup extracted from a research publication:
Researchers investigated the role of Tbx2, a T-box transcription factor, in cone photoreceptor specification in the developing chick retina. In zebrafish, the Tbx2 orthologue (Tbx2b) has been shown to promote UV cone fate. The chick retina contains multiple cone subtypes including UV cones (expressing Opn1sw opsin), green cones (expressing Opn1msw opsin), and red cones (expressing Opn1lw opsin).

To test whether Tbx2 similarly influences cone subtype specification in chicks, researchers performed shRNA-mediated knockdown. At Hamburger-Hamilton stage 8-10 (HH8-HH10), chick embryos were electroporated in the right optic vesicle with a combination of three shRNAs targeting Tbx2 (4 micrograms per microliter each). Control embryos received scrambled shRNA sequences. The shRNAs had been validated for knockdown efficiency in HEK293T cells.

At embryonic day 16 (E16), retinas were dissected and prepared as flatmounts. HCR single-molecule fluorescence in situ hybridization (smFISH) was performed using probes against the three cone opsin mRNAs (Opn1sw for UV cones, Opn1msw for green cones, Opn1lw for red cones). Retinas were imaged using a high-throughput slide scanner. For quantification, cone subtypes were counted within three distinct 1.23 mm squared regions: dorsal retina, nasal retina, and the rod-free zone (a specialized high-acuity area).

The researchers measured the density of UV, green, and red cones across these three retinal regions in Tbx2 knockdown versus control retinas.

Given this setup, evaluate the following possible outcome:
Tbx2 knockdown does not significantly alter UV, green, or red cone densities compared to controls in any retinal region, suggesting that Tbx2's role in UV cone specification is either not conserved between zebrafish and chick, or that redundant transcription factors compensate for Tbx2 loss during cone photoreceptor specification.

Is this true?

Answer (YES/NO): NO